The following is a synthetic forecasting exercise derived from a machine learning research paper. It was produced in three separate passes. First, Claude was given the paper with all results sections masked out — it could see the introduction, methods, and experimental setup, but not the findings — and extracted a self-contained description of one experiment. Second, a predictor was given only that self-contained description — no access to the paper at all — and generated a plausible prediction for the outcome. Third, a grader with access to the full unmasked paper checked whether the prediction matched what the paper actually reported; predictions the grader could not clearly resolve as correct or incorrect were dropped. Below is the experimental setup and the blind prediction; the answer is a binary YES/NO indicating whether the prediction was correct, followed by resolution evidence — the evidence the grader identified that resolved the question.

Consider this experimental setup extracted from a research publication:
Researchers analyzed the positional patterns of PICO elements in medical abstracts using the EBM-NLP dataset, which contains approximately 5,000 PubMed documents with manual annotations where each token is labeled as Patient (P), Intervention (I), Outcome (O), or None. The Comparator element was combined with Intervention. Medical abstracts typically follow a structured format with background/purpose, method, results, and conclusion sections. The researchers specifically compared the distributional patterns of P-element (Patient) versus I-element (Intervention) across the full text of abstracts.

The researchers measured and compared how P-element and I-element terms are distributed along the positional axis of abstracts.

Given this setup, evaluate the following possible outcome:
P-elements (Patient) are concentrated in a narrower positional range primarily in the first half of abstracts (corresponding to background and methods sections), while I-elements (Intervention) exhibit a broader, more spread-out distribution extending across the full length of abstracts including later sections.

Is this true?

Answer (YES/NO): YES